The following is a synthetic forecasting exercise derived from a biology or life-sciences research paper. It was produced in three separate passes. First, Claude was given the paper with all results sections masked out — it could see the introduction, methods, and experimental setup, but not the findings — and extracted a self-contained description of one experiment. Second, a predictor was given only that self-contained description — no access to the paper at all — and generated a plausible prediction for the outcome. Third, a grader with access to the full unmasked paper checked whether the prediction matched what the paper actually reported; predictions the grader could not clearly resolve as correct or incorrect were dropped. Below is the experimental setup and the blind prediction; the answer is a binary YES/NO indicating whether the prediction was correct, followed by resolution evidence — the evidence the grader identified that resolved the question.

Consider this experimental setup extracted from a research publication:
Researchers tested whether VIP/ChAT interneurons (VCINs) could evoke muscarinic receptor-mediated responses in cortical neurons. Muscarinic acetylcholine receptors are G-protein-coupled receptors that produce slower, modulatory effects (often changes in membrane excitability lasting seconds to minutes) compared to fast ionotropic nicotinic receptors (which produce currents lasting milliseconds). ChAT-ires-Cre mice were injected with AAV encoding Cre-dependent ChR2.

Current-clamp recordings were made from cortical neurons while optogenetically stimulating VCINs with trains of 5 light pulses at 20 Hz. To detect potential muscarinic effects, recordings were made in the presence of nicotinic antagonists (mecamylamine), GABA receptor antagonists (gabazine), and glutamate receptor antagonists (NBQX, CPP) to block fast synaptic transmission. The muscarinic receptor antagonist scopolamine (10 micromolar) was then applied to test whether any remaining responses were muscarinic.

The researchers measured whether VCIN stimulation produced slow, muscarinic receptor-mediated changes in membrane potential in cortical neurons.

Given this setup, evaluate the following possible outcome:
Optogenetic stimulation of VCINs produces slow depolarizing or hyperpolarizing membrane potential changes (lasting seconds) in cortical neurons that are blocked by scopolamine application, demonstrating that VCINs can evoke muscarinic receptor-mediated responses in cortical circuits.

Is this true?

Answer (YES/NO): NO